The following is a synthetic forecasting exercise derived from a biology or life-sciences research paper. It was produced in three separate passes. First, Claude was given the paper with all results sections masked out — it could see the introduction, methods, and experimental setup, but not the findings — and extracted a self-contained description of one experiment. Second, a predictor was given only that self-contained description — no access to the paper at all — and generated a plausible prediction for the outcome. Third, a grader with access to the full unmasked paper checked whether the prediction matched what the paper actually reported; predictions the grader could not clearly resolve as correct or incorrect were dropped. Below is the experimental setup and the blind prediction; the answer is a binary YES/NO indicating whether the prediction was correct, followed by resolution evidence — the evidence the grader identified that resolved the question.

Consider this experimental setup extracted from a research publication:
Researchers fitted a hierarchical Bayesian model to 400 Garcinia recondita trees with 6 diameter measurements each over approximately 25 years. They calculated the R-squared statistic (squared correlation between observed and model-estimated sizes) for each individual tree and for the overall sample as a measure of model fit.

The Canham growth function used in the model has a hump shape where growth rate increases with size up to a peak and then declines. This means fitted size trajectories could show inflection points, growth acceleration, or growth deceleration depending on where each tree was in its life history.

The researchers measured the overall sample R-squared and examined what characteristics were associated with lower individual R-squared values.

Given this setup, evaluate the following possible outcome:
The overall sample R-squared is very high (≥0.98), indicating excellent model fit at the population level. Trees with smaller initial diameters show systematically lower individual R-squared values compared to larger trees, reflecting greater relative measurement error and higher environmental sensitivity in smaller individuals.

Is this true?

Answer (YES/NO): NO